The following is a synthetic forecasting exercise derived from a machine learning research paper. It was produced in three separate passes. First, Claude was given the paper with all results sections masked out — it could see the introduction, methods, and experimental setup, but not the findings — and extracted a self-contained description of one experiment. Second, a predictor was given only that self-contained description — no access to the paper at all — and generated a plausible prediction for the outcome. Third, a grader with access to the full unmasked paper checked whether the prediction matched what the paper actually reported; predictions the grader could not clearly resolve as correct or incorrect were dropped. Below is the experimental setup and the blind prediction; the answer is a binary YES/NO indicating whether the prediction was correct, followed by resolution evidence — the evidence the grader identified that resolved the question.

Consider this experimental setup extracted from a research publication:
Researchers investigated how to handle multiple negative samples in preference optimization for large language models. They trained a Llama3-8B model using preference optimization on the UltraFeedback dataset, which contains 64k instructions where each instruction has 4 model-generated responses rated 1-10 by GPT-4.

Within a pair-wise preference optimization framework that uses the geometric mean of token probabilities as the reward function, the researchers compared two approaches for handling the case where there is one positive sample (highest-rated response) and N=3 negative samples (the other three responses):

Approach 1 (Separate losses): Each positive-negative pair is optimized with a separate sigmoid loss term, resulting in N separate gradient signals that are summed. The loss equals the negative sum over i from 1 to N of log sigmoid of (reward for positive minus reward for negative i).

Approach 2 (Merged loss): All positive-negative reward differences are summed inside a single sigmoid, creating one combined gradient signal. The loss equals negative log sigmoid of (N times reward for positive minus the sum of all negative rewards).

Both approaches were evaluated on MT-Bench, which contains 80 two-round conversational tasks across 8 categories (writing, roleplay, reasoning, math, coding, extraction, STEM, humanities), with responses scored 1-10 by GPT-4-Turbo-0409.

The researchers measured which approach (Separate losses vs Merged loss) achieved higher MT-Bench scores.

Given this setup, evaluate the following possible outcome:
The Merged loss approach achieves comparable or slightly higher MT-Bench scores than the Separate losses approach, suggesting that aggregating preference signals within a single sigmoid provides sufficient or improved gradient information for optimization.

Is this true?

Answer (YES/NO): YES